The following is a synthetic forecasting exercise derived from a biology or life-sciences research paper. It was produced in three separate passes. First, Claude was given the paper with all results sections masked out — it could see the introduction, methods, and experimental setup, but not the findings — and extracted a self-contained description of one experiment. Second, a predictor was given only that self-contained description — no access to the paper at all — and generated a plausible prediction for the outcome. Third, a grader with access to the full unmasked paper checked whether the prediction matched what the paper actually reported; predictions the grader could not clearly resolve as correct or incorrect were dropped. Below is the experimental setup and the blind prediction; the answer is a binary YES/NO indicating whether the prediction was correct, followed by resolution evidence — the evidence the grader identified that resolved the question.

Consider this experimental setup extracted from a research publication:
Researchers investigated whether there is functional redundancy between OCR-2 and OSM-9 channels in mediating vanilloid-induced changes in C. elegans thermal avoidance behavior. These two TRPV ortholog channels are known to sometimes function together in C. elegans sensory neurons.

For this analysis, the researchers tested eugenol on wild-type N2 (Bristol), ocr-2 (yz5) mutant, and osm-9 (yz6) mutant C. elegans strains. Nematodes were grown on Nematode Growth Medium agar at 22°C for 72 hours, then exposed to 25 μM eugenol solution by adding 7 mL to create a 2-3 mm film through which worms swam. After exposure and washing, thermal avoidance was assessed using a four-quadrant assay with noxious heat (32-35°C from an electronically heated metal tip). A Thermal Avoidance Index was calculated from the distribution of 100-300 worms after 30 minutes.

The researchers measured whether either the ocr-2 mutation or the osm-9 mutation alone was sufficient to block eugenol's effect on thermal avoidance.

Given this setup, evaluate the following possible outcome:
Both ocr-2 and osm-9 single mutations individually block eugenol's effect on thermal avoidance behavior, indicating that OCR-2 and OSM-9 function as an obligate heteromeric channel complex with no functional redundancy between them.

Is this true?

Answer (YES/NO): NO